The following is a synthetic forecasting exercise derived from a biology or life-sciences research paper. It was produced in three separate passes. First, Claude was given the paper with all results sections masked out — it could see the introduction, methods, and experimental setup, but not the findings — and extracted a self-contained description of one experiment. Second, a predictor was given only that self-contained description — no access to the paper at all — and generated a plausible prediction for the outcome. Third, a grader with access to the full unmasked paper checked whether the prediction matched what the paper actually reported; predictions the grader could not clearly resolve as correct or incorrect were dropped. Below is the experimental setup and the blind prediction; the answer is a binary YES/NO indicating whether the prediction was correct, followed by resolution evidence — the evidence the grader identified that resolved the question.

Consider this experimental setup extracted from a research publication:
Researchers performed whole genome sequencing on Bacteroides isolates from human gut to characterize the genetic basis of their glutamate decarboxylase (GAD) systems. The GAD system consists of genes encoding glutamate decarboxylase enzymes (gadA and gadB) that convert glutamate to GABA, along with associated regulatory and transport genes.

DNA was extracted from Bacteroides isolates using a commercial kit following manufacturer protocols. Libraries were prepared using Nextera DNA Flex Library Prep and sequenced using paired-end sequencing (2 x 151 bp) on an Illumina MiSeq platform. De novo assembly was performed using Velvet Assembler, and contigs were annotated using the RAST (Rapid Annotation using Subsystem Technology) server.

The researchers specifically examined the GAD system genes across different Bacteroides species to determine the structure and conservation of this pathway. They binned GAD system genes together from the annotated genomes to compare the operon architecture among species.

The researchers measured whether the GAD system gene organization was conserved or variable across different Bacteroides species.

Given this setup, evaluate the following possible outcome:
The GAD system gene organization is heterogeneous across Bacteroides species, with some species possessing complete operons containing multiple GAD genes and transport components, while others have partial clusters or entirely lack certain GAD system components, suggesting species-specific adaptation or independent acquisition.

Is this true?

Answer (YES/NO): YES